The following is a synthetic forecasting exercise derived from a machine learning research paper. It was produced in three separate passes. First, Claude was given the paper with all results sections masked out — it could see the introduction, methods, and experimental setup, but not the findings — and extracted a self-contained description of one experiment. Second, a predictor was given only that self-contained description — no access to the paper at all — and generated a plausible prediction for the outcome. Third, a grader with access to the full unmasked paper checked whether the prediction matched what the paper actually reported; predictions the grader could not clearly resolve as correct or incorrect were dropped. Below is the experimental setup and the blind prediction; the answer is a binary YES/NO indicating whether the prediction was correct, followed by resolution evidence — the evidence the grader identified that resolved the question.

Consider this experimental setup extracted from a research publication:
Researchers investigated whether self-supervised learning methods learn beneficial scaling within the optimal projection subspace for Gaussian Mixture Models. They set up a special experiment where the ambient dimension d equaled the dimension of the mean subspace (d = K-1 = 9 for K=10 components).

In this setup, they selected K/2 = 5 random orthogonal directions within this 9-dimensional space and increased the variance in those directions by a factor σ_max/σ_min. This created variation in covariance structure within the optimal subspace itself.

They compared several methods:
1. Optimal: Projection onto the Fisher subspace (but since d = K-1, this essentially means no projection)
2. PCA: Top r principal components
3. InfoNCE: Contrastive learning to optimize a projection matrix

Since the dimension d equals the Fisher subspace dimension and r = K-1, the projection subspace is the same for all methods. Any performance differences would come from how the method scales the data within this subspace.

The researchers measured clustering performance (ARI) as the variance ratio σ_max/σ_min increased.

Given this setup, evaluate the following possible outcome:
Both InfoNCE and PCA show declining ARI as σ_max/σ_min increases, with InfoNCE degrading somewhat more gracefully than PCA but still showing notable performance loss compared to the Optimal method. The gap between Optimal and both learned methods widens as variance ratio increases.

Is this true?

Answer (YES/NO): NO